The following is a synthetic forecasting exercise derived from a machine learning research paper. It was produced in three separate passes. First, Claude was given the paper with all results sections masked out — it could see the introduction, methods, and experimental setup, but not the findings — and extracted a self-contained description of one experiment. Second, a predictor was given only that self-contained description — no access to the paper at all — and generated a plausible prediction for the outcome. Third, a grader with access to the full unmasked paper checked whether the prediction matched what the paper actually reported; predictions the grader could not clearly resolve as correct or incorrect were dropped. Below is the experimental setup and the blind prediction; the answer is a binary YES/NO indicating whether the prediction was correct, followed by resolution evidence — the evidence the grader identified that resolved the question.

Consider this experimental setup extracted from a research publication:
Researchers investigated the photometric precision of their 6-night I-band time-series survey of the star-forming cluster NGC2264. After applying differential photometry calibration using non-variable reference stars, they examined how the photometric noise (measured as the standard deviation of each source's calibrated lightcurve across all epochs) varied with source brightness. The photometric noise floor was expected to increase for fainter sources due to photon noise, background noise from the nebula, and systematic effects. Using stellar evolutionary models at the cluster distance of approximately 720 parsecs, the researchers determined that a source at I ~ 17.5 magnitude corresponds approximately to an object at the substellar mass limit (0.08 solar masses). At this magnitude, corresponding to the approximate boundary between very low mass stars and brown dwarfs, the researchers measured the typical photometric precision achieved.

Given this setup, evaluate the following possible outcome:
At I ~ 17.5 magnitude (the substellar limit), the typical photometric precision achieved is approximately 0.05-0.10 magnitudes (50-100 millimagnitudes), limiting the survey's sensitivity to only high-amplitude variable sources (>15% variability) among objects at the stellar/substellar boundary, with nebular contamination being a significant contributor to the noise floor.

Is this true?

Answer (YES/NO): NO